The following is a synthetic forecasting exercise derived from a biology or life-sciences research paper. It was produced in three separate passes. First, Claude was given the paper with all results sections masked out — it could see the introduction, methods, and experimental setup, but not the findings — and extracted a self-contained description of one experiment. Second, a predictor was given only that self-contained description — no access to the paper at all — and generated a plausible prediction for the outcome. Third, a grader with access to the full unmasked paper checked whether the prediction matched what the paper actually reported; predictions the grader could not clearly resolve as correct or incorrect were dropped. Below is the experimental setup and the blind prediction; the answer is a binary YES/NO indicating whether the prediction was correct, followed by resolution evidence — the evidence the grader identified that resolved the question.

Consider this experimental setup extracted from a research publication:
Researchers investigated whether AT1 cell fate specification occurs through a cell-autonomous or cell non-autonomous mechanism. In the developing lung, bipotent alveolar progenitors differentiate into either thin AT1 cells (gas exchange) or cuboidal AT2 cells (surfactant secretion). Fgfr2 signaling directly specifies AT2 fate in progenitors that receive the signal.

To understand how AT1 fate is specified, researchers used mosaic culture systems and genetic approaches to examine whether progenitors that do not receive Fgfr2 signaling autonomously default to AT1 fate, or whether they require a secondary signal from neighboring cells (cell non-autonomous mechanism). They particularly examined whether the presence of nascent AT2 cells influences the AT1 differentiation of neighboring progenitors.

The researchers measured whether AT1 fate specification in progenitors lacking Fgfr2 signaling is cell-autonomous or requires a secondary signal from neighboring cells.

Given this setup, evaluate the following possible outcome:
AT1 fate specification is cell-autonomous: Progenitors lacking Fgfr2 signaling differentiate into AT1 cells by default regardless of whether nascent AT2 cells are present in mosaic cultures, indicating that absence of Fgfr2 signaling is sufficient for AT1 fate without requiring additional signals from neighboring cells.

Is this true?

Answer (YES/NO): NO